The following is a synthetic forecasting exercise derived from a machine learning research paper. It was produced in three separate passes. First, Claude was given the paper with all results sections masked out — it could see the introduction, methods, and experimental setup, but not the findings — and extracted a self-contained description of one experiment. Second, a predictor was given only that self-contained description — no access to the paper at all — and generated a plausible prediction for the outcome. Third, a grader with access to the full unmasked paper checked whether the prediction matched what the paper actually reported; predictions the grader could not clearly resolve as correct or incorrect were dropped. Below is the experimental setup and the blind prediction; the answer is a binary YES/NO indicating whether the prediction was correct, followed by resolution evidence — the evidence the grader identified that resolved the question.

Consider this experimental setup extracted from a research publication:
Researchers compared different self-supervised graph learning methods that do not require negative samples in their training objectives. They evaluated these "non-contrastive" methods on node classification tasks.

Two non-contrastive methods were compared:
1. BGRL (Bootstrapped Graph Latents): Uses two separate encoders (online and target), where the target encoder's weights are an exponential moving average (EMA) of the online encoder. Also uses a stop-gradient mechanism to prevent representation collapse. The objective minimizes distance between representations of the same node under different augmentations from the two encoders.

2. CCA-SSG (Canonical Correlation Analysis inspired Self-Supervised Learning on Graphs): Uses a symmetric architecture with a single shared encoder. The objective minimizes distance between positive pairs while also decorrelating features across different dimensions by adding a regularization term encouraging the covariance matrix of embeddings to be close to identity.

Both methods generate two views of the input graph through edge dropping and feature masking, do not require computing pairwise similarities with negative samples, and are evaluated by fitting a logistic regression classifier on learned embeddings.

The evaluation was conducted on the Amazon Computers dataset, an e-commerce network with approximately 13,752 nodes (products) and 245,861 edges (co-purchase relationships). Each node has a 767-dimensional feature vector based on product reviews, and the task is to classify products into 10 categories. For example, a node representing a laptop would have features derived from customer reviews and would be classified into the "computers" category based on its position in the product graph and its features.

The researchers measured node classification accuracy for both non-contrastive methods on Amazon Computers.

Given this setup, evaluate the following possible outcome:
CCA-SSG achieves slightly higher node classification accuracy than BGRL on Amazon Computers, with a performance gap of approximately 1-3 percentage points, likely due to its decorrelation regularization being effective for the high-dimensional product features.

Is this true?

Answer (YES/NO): NO